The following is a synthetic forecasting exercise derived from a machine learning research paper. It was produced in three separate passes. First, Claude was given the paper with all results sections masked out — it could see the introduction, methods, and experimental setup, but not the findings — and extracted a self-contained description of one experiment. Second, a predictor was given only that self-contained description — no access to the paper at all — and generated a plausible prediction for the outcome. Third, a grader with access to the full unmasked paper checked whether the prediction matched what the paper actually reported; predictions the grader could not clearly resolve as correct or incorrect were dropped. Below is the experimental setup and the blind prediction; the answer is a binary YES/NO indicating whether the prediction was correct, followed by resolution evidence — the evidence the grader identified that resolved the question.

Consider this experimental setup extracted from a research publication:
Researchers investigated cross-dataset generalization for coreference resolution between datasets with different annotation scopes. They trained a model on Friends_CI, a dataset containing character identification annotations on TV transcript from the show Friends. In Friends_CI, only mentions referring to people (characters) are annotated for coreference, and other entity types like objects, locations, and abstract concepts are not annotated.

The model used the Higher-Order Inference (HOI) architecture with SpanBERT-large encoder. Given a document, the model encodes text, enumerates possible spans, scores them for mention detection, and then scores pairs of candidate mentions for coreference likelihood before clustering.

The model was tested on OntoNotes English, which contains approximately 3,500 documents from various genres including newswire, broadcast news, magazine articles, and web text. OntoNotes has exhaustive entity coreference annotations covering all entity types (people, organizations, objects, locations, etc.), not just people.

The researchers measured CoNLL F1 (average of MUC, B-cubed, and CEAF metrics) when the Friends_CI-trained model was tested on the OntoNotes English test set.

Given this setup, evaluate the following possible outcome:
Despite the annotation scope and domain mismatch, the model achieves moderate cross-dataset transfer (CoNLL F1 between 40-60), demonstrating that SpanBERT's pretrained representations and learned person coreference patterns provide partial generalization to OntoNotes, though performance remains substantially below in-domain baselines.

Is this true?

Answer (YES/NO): NO